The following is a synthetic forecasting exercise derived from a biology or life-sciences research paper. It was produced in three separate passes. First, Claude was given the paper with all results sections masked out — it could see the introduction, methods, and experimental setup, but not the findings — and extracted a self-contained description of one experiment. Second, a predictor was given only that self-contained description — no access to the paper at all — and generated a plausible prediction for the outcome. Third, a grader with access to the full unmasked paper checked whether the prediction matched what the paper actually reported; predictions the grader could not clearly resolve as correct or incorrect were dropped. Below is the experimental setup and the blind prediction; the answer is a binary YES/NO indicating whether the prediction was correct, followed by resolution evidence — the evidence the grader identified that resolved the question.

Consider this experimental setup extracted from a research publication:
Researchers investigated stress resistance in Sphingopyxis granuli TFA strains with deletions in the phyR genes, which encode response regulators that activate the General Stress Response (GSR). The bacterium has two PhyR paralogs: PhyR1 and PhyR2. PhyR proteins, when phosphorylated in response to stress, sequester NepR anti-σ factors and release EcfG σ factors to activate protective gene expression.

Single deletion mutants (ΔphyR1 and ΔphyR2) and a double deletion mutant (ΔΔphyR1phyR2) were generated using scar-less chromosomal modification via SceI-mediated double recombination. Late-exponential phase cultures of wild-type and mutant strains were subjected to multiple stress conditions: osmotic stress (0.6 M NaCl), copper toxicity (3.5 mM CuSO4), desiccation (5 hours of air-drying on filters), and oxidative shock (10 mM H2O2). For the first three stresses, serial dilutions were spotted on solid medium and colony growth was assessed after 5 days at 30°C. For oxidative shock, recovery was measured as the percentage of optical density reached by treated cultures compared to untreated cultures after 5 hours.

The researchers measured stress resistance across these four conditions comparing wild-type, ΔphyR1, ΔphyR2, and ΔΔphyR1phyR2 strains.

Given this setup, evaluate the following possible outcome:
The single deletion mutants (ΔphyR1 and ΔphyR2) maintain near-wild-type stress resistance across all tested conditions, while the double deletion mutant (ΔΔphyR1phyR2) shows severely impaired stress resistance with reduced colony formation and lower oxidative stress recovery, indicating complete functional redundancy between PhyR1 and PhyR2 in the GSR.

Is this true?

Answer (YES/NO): NO